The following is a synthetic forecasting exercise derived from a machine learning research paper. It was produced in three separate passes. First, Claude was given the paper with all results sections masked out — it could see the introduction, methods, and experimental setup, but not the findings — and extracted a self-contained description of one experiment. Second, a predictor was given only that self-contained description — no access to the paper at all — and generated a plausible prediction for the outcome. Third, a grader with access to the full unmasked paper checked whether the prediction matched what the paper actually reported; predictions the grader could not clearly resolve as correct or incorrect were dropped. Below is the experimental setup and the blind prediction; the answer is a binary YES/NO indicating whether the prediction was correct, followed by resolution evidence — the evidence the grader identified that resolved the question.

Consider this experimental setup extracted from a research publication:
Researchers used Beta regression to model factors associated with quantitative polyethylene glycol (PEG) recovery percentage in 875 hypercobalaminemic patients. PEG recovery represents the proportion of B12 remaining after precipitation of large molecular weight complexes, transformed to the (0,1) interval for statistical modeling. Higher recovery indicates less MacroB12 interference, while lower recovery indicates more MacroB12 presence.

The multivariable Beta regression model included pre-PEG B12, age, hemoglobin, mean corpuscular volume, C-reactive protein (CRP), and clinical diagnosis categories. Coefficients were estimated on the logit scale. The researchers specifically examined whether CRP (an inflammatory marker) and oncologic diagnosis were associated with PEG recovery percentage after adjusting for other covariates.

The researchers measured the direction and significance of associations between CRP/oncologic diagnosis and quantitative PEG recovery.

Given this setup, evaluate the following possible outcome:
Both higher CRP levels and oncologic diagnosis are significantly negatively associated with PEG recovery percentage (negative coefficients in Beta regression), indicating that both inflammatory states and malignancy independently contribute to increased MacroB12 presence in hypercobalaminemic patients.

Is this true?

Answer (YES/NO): NO